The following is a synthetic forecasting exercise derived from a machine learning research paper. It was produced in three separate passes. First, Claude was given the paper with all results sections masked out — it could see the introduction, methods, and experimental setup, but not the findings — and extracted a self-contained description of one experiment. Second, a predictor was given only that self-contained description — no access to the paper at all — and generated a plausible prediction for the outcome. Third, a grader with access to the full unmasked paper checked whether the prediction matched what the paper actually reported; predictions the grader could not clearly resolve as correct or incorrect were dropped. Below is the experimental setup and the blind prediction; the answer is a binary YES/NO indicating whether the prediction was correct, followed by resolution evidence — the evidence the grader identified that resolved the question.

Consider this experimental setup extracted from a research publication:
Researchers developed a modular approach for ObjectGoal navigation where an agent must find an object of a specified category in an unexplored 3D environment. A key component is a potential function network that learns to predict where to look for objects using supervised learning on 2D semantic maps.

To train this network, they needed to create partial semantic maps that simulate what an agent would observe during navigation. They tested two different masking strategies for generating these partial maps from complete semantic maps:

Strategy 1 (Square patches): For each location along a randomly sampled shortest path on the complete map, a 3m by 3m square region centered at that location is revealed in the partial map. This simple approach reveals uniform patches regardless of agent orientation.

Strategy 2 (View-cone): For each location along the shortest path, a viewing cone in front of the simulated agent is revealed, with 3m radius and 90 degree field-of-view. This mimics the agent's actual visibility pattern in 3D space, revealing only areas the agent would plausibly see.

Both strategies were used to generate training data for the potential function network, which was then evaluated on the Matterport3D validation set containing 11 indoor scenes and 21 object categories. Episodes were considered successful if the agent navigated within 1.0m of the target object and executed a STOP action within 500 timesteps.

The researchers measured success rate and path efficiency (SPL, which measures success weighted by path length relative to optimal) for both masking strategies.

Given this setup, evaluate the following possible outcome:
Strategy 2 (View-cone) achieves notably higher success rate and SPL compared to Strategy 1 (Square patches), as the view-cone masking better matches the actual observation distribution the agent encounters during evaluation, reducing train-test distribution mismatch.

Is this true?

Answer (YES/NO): NO